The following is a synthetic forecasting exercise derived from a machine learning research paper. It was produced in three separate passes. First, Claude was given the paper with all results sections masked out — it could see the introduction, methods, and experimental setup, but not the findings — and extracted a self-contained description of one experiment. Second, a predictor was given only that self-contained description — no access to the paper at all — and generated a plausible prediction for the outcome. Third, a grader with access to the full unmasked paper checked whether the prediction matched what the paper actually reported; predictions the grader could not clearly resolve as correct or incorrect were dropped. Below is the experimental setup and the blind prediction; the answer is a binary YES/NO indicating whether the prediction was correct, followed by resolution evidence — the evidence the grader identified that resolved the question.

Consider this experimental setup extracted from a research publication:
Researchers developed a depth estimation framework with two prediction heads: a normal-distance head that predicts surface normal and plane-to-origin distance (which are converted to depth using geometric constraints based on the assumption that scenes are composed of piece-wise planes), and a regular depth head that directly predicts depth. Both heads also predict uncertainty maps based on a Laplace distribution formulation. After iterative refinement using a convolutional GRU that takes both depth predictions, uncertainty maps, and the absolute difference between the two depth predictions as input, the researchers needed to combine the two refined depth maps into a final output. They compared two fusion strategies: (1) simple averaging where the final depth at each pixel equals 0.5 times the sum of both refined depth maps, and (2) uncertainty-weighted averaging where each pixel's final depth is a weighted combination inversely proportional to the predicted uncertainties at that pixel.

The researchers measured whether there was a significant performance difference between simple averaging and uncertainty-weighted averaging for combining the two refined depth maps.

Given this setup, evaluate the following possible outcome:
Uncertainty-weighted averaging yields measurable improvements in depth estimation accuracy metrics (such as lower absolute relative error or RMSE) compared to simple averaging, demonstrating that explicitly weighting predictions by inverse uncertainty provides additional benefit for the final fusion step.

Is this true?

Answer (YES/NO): NO